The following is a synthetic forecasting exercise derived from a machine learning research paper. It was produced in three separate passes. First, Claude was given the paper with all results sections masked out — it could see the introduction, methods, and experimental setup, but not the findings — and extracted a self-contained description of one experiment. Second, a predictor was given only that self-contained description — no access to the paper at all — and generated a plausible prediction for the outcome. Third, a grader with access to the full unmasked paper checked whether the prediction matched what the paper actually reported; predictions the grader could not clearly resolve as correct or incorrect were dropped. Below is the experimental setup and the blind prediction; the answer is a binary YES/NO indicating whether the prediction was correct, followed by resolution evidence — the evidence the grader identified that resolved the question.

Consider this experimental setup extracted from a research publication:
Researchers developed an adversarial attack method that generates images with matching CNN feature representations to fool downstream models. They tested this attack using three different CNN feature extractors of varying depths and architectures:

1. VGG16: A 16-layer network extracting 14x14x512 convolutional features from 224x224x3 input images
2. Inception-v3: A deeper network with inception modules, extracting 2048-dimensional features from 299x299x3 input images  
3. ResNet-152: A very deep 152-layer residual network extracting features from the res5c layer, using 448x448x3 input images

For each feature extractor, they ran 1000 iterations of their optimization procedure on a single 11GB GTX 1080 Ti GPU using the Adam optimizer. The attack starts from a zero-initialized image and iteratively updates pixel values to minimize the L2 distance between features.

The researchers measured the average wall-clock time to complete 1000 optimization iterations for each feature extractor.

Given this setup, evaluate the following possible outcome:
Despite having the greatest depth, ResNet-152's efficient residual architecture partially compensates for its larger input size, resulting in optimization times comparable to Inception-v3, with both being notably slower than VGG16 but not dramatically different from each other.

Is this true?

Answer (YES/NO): NO